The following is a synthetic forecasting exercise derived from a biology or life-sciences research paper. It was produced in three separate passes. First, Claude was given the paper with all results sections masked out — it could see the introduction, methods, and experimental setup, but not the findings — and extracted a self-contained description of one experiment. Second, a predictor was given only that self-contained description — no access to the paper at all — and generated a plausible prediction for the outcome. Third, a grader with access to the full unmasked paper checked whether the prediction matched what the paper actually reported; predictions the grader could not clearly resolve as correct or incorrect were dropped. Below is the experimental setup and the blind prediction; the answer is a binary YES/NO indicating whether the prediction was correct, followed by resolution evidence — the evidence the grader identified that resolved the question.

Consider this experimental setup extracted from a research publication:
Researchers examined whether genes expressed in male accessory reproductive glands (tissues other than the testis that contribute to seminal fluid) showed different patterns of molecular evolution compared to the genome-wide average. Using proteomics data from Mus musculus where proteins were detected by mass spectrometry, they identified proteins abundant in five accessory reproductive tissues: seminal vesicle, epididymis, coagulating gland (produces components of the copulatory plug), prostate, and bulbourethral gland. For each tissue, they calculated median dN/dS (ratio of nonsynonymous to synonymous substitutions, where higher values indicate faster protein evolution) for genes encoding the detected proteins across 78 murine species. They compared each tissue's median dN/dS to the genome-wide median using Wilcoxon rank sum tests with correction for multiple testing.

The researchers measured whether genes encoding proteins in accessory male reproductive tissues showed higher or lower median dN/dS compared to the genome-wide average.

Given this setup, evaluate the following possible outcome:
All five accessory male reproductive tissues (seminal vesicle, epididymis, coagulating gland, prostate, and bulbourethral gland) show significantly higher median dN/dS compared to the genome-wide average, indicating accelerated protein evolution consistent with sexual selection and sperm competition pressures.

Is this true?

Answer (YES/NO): NO